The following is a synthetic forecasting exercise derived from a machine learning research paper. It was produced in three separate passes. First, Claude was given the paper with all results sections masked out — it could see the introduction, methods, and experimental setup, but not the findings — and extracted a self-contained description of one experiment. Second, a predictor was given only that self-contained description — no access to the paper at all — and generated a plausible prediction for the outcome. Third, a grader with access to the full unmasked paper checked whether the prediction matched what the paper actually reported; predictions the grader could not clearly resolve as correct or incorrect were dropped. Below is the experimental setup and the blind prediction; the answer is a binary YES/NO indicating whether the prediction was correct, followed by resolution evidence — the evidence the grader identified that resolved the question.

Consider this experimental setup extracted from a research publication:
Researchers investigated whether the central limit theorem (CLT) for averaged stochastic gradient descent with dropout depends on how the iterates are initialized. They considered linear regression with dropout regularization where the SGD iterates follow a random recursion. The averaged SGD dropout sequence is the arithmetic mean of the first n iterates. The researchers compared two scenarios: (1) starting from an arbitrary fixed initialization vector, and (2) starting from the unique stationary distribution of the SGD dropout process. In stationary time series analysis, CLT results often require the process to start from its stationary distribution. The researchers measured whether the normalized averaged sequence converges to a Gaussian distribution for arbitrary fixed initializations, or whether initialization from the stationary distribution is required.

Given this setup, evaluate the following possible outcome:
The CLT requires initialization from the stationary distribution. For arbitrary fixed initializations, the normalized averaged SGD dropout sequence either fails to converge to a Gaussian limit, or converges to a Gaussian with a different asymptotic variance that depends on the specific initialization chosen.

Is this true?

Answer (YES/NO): NO